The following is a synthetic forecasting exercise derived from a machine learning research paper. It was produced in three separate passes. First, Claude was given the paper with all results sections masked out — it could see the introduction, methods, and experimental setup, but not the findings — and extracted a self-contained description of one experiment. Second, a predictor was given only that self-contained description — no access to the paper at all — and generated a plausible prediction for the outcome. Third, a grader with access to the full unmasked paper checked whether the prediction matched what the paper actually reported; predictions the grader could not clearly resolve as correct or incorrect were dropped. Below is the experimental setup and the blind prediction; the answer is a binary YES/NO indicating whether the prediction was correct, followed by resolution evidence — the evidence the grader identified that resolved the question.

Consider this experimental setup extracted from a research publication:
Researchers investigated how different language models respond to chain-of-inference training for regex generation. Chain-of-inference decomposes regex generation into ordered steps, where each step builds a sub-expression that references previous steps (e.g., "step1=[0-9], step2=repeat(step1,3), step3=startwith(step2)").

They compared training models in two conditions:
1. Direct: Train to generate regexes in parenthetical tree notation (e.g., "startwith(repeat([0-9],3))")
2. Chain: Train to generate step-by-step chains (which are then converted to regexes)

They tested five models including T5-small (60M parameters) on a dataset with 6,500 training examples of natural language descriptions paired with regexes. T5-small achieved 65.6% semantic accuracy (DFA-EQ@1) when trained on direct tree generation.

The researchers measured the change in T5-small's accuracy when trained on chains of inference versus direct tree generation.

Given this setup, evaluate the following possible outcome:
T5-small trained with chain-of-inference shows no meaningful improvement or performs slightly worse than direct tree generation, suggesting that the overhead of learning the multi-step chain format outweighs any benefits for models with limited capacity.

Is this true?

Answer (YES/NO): YES